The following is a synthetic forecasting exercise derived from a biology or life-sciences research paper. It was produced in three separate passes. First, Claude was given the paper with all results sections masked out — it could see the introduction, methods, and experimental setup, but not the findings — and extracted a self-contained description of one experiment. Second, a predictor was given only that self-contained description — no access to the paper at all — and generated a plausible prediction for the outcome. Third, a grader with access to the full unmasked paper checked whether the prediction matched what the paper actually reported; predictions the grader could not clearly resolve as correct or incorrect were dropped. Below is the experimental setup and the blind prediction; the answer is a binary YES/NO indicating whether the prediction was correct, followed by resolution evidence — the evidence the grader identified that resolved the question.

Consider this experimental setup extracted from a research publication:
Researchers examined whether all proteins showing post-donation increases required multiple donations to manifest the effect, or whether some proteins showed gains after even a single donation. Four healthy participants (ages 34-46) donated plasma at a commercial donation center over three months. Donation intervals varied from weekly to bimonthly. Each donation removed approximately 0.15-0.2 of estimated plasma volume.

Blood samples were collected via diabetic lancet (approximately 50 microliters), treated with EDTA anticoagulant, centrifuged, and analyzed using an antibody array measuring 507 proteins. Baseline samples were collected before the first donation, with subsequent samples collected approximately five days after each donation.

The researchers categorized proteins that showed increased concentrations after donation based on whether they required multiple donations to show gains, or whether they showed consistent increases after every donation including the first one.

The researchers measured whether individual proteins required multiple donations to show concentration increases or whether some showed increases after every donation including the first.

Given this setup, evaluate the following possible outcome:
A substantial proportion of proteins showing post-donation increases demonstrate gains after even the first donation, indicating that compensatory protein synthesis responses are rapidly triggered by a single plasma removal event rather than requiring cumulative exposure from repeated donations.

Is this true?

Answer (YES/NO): YES